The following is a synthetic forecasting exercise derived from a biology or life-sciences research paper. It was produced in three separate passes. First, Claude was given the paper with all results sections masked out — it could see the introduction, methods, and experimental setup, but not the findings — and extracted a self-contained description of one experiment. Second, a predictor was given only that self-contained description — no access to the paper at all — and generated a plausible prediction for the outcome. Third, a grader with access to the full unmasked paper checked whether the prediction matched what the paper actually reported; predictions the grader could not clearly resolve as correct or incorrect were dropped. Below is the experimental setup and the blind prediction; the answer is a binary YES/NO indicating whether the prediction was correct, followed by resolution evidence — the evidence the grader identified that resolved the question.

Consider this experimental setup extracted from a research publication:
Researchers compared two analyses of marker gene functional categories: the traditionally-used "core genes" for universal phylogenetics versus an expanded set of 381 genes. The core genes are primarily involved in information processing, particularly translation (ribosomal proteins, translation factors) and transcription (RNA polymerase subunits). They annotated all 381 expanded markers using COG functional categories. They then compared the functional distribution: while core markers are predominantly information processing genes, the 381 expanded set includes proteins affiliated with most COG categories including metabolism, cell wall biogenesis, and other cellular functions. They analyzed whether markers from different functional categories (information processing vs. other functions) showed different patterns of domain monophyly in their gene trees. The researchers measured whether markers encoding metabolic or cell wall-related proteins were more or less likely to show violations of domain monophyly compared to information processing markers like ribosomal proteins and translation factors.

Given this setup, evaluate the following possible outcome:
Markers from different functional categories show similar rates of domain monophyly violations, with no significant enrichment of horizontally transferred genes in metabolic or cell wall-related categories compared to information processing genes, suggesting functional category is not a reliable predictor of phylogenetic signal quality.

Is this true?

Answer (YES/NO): NO